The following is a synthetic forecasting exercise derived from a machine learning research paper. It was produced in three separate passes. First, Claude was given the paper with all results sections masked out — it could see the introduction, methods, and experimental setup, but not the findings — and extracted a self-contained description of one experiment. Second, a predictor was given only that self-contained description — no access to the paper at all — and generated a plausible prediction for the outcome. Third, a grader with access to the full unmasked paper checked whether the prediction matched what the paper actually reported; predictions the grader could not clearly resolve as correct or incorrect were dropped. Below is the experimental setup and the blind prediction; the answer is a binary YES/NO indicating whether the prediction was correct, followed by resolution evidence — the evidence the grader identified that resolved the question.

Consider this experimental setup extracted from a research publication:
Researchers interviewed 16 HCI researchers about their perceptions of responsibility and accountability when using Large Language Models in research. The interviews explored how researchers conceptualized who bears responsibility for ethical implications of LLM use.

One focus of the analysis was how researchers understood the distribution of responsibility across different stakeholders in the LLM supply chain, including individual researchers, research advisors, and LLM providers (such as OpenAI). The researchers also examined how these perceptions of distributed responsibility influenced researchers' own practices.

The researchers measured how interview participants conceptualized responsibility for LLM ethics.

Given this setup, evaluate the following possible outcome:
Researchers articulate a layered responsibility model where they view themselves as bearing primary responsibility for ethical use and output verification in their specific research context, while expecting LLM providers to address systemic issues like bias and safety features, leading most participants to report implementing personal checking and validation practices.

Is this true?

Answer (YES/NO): NO